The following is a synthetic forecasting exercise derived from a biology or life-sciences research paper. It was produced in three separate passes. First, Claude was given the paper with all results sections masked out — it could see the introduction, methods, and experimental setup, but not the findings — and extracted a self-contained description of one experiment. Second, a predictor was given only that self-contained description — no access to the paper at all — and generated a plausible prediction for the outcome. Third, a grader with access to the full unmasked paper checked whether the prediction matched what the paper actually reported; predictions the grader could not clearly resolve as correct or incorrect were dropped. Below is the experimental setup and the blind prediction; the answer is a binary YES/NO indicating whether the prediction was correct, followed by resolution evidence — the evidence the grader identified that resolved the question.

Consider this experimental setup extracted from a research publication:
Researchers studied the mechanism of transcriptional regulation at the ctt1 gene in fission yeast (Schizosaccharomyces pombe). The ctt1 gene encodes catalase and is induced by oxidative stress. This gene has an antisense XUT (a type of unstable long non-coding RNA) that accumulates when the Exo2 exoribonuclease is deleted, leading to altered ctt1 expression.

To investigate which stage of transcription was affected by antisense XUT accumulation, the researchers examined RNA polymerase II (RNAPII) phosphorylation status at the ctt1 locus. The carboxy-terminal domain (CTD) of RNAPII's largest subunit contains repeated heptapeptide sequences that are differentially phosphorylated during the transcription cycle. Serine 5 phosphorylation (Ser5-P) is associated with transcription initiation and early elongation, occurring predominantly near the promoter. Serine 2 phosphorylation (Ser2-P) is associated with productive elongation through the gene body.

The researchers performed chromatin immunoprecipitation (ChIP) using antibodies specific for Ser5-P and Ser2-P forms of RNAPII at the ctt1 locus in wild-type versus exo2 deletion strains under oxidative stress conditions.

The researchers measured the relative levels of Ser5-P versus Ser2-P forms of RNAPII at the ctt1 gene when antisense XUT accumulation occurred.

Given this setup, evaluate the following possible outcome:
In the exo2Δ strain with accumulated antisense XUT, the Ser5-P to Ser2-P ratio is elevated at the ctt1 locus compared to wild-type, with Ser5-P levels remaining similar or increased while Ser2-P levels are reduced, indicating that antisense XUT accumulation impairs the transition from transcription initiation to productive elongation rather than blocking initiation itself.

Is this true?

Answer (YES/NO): NO